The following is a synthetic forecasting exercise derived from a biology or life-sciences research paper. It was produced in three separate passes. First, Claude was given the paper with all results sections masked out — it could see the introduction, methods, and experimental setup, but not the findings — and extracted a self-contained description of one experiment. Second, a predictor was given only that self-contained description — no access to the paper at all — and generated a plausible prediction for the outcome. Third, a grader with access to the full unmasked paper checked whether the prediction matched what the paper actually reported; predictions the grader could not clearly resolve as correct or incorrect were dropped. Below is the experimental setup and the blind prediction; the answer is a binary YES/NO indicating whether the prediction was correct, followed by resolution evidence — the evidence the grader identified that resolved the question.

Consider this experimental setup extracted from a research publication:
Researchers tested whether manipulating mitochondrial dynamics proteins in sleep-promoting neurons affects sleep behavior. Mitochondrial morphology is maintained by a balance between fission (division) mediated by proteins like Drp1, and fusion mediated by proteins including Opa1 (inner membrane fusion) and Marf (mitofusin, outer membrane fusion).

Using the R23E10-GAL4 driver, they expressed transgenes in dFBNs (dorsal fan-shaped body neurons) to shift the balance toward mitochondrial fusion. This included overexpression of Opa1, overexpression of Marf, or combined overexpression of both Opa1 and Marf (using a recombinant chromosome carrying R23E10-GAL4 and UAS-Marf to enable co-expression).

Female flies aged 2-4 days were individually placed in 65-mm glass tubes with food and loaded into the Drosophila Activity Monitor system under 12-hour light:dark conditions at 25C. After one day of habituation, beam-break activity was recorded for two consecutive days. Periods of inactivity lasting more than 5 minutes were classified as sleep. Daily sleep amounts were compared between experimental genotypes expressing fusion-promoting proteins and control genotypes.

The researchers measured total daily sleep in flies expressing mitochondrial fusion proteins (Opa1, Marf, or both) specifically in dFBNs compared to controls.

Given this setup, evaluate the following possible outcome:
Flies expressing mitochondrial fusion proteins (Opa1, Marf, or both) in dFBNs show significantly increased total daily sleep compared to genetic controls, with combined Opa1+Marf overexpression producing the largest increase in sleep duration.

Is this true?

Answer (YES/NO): NO